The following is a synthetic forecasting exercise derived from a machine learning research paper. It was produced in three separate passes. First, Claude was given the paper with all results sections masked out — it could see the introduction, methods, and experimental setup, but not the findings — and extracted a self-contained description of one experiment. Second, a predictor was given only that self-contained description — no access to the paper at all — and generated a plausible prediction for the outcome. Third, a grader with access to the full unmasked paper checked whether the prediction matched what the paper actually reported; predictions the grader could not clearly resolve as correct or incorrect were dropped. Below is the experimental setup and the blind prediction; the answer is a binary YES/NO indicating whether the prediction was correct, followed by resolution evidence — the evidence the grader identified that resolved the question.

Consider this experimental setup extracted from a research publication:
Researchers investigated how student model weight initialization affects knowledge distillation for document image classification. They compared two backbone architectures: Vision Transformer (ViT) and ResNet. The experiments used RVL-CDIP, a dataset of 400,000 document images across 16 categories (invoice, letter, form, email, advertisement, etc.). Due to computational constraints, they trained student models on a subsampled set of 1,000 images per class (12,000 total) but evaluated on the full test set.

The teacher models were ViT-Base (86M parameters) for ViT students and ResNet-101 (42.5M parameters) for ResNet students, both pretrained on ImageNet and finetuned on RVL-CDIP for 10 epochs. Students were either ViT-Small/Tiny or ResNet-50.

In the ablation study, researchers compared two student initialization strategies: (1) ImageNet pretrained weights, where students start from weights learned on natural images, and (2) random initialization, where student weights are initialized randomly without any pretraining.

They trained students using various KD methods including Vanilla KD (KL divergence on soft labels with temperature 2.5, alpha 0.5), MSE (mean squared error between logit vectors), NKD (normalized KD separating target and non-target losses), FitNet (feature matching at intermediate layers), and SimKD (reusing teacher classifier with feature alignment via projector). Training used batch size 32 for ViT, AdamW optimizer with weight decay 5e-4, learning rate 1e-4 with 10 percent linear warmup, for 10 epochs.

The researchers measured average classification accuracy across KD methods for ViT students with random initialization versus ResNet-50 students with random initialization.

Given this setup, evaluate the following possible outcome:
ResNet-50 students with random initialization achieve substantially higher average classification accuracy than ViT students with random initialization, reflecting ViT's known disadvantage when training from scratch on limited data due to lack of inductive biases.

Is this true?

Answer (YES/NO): YES